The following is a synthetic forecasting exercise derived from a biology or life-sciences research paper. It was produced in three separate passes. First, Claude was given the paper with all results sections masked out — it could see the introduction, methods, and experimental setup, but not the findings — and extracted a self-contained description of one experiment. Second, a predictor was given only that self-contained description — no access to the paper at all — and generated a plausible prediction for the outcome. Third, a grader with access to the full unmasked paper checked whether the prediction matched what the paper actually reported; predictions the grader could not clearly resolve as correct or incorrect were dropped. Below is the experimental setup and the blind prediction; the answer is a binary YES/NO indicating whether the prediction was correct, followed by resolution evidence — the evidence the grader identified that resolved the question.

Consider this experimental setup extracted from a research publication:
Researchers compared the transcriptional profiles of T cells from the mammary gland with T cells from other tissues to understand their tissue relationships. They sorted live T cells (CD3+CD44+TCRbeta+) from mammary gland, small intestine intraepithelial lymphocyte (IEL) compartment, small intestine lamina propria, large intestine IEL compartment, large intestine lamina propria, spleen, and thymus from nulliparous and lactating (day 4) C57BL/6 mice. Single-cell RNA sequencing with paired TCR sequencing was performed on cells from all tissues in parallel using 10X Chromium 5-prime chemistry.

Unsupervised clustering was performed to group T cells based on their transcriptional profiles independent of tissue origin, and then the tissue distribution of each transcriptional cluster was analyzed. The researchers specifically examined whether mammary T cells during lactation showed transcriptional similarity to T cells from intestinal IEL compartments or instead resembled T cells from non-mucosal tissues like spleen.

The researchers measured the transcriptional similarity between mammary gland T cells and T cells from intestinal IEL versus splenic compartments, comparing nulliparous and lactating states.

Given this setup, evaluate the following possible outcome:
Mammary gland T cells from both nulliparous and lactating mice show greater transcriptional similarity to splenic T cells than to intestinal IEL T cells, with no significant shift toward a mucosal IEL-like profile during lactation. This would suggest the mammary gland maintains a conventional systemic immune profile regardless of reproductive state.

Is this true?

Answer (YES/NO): NO